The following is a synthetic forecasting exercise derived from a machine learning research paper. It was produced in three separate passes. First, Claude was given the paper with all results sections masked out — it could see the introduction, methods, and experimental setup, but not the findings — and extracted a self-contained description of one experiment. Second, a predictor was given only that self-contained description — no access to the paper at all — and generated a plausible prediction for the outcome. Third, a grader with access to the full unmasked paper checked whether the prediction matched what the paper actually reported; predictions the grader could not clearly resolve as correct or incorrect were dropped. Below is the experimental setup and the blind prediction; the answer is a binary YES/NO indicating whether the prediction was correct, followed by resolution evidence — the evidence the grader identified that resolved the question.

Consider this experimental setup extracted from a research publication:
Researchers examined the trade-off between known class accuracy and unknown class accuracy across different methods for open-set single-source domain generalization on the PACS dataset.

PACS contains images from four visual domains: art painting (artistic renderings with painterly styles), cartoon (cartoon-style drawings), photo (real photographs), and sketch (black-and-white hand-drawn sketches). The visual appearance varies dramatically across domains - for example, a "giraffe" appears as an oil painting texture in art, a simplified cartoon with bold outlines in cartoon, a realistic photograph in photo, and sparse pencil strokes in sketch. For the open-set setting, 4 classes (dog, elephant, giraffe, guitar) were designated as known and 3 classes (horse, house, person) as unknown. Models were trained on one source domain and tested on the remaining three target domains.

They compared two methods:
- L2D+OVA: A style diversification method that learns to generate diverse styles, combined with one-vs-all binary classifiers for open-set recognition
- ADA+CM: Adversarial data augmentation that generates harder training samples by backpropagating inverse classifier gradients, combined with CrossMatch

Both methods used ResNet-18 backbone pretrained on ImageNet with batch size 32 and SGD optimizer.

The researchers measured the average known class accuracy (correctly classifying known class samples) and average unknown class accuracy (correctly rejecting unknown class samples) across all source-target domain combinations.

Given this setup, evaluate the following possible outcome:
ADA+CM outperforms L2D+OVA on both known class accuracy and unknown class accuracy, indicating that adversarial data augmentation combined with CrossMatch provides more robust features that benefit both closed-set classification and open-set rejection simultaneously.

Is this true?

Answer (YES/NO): NO